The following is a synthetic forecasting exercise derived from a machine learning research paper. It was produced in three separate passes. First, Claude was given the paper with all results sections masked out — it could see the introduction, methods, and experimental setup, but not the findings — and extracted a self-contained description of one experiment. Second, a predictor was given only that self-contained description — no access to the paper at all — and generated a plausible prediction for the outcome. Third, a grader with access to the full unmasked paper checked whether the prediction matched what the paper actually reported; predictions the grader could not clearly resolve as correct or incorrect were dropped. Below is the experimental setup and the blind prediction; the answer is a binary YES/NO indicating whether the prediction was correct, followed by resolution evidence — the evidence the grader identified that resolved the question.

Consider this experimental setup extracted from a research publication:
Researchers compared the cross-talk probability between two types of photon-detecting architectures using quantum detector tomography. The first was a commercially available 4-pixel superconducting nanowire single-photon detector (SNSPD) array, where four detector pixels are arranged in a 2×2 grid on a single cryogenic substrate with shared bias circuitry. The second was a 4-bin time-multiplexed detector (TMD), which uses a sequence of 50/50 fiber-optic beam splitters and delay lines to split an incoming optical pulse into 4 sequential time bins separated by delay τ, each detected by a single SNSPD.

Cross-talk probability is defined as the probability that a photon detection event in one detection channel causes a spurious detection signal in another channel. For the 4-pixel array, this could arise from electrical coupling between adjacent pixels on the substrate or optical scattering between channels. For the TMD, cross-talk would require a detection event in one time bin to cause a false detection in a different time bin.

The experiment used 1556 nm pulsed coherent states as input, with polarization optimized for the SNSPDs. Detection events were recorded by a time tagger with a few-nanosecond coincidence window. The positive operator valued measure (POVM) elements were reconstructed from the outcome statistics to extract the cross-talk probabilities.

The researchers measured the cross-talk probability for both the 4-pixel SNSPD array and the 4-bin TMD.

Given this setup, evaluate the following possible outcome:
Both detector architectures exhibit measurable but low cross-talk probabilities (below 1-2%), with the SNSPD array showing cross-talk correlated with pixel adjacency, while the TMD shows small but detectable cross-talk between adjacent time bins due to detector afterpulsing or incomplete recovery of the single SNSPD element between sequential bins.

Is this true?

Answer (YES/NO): NO